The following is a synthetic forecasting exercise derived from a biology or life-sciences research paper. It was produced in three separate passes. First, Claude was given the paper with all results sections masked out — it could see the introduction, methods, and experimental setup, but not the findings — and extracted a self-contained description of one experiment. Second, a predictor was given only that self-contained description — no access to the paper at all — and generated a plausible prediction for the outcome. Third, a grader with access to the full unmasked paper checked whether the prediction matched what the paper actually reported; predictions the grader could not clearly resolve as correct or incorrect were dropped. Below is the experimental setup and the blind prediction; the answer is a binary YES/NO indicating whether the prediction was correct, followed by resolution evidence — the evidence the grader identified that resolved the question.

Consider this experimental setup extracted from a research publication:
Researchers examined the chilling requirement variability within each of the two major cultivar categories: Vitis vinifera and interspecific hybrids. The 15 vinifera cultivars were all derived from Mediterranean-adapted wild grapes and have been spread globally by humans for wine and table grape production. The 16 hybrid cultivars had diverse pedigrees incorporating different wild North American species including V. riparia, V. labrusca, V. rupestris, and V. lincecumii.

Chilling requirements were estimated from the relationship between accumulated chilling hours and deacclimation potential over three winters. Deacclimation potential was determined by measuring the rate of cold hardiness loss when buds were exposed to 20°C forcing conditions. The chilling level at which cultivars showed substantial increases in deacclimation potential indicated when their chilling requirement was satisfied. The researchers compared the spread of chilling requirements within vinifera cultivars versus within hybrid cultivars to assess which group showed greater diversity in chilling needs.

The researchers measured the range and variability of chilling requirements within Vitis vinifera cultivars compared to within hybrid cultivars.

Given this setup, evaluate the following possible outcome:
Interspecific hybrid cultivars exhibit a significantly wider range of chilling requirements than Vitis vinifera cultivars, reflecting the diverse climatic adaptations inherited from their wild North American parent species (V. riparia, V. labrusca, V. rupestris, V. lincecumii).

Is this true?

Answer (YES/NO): NO